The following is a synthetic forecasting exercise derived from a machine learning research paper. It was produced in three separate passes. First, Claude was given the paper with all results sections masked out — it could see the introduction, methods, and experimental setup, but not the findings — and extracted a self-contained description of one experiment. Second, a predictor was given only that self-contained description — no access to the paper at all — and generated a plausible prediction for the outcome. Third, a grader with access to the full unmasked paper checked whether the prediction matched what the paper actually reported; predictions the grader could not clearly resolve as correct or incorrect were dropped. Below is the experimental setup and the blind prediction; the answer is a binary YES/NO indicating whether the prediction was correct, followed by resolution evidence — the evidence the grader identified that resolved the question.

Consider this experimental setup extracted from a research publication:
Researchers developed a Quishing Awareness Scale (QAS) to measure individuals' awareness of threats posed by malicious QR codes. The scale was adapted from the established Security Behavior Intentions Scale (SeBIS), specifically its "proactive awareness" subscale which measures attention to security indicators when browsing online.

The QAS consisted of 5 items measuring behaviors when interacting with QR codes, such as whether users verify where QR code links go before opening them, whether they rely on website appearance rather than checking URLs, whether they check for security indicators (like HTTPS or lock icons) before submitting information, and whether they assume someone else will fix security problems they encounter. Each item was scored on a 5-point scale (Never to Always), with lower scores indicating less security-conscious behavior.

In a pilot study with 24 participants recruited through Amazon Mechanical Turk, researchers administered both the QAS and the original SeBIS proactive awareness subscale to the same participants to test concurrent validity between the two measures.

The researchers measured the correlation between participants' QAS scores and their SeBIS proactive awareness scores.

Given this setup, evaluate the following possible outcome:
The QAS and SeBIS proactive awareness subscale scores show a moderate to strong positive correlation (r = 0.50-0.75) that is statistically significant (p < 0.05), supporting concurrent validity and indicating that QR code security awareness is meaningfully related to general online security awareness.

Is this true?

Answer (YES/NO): NO